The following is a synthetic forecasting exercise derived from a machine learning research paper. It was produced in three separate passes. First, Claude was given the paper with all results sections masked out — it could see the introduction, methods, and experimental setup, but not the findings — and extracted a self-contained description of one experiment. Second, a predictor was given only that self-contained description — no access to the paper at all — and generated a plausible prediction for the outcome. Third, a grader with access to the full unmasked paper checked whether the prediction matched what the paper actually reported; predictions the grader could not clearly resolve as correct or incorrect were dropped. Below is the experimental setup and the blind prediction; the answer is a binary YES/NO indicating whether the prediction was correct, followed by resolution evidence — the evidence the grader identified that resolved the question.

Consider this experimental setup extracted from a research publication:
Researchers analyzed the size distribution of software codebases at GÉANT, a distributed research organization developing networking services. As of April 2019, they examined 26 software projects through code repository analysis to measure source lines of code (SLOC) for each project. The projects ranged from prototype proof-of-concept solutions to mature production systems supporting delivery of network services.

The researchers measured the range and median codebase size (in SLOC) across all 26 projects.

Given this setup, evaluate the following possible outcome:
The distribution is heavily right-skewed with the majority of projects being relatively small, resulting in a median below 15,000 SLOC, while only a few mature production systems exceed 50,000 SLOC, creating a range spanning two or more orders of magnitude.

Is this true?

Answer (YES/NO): NO